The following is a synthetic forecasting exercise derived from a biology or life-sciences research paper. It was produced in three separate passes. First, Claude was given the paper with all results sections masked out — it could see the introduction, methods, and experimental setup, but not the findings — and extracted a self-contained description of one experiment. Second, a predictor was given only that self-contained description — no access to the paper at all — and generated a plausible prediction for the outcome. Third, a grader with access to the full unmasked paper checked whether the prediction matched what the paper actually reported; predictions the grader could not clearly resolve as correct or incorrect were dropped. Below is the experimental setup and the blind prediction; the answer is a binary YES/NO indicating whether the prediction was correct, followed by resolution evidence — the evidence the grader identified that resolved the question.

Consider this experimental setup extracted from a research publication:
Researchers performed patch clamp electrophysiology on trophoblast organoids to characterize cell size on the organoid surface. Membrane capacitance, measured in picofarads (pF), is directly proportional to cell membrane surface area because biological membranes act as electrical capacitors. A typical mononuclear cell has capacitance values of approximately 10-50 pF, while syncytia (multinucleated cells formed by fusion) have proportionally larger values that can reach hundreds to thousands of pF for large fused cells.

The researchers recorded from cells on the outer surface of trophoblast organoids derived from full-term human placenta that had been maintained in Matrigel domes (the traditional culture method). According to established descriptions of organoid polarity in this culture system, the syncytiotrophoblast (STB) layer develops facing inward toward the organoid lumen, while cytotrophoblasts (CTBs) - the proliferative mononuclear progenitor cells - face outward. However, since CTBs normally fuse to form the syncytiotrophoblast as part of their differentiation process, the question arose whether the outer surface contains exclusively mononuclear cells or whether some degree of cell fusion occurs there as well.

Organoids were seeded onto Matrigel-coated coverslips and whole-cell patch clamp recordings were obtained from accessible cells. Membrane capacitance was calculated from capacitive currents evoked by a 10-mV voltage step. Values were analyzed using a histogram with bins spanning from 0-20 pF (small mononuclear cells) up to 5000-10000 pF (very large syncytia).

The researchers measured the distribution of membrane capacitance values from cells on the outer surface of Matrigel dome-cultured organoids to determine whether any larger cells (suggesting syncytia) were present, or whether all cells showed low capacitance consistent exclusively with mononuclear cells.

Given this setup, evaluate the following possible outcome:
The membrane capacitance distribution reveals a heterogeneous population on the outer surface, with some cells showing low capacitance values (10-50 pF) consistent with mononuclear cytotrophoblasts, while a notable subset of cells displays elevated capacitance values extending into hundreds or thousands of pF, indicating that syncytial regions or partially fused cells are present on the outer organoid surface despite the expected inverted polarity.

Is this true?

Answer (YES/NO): YES